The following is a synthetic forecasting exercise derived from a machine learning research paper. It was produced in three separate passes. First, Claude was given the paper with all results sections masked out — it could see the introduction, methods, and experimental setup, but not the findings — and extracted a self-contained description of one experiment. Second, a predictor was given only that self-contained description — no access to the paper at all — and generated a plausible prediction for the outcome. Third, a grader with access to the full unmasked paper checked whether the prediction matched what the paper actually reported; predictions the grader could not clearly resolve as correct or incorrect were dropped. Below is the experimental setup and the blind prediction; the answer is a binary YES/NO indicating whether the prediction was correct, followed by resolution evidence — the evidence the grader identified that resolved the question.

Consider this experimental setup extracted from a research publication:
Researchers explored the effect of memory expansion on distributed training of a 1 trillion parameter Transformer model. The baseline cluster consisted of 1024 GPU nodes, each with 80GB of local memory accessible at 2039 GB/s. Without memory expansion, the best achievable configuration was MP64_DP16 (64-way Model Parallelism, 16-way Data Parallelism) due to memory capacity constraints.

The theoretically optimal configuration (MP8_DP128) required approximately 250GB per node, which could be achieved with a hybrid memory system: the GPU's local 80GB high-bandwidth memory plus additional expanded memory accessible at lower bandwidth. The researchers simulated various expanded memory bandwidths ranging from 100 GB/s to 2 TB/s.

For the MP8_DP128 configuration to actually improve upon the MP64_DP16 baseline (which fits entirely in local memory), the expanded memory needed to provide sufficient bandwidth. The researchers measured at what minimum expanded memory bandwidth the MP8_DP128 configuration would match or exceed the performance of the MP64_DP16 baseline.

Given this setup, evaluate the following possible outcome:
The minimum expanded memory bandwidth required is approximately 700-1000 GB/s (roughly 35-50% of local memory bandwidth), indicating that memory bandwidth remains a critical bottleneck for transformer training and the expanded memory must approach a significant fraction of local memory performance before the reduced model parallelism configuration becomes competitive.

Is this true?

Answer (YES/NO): NO